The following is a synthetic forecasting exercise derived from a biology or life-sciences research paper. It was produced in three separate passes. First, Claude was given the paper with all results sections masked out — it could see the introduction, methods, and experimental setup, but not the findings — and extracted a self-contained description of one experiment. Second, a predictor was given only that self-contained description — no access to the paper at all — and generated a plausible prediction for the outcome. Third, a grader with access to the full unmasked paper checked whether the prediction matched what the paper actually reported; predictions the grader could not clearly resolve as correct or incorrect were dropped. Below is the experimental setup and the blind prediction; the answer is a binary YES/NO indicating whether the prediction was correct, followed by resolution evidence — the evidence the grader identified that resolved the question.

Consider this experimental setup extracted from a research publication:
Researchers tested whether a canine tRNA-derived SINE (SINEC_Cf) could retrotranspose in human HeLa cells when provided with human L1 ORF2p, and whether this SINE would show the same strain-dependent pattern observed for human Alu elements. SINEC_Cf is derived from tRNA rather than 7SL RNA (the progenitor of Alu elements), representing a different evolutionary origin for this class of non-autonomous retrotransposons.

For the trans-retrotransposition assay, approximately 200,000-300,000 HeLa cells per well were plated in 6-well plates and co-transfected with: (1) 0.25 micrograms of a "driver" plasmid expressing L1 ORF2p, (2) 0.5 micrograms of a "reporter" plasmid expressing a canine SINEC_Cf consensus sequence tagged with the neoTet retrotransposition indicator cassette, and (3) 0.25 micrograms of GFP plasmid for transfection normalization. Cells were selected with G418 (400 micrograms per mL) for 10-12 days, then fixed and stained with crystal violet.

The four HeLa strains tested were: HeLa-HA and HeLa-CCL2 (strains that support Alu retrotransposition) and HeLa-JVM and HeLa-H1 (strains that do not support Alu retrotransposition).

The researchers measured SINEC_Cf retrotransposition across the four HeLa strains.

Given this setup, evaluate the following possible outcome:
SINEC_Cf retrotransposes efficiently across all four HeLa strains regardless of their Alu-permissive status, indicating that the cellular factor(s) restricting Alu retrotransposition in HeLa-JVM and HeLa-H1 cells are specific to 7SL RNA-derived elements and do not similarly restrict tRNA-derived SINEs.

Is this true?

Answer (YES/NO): NO